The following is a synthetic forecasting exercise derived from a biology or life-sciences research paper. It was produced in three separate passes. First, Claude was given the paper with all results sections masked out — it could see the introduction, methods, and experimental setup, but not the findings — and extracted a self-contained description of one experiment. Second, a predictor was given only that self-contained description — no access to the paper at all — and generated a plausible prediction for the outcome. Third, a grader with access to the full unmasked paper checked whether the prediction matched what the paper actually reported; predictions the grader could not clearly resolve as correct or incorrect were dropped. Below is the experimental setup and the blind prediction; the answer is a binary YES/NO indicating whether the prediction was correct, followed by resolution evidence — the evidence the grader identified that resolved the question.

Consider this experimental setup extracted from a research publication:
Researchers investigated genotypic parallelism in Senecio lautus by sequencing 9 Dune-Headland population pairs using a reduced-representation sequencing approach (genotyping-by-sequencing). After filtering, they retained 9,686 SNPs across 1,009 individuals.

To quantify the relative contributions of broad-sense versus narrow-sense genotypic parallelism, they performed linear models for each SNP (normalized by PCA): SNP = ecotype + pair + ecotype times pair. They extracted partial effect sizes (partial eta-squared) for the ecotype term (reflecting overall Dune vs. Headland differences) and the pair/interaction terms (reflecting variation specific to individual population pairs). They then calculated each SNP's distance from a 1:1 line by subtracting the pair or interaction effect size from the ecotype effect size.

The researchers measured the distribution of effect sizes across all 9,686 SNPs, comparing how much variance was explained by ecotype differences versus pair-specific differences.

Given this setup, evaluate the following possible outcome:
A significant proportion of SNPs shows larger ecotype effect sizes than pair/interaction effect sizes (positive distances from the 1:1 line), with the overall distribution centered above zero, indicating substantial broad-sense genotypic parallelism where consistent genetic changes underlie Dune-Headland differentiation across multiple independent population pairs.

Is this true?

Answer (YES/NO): NO